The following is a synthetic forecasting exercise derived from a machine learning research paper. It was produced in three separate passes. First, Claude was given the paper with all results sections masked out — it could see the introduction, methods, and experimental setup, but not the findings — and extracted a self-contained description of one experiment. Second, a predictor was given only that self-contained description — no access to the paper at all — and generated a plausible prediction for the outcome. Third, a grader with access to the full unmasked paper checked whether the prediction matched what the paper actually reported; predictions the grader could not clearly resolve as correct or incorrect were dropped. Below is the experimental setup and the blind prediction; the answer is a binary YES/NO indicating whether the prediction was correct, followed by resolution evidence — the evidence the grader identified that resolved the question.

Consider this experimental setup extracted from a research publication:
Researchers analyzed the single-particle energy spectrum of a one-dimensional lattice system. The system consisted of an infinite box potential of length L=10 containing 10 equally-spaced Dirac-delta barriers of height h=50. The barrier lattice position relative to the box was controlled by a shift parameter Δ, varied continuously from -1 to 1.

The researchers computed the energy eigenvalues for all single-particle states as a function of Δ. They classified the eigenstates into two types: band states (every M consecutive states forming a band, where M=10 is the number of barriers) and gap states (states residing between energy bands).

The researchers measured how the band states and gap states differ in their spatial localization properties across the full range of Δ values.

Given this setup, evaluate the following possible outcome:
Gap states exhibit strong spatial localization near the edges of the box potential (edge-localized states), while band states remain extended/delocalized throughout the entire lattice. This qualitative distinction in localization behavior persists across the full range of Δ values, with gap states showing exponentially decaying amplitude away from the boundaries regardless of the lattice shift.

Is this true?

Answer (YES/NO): NO